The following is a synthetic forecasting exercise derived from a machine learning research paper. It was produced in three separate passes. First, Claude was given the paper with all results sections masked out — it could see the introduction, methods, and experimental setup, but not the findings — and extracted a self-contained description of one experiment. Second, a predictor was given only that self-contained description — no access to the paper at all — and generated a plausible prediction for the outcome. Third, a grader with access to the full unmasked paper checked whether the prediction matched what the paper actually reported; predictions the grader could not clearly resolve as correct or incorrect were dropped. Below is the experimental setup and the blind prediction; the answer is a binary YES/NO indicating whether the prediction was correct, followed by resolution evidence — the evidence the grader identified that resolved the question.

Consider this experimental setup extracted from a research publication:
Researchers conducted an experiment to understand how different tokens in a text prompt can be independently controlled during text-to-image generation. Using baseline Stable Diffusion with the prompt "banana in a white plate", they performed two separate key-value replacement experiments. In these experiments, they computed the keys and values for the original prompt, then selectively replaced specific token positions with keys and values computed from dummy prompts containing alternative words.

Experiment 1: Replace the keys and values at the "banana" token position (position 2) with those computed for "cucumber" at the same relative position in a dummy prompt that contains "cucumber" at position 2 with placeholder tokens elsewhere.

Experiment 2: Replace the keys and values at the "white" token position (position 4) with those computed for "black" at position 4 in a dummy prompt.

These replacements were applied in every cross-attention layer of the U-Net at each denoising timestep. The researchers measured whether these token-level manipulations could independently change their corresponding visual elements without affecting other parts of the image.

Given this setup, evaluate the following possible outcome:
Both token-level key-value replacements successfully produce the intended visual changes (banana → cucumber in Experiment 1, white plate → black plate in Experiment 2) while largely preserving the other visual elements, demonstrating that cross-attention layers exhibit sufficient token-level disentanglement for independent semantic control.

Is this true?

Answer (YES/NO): YES